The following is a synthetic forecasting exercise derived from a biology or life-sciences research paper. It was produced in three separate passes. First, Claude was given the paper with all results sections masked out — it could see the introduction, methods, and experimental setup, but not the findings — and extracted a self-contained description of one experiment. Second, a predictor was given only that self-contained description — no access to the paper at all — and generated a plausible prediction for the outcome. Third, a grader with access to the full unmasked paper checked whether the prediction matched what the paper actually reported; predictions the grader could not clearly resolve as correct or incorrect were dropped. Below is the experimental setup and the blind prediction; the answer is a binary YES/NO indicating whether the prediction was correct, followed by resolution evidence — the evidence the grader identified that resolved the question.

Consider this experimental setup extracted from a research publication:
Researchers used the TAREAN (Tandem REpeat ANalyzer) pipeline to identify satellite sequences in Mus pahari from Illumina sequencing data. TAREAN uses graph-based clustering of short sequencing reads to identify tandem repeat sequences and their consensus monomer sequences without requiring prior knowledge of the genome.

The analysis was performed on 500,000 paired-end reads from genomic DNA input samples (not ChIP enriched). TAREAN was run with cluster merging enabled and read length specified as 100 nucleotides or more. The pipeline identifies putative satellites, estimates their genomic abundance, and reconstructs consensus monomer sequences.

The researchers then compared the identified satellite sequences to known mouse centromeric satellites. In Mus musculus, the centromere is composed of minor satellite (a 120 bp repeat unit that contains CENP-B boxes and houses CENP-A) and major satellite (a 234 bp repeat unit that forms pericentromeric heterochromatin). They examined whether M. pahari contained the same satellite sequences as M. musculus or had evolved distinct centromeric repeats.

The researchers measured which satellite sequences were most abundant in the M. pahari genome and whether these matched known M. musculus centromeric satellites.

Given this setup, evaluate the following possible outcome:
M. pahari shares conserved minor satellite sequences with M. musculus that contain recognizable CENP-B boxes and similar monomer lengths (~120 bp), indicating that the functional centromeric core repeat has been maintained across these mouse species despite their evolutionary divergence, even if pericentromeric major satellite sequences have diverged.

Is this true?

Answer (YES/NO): NO